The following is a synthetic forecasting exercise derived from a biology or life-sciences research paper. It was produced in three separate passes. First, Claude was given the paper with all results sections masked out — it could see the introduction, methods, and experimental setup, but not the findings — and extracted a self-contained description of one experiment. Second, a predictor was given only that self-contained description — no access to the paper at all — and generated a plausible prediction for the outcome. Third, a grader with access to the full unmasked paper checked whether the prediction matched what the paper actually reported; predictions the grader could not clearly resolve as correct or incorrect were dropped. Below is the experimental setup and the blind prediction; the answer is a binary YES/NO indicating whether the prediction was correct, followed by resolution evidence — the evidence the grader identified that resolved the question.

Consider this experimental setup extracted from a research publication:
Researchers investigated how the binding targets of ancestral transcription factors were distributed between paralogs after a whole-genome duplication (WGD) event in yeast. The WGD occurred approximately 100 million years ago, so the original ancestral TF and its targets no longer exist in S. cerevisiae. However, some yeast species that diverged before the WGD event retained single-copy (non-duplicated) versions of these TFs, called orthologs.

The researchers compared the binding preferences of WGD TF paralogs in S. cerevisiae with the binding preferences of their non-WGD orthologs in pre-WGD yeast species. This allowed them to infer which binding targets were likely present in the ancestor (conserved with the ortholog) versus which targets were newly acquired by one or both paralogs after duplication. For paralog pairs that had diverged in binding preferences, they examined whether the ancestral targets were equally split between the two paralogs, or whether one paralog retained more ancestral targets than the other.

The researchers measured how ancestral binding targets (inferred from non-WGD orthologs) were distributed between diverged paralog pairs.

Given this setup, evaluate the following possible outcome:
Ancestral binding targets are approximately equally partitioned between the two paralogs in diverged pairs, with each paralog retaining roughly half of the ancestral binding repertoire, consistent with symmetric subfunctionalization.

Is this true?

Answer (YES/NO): NO